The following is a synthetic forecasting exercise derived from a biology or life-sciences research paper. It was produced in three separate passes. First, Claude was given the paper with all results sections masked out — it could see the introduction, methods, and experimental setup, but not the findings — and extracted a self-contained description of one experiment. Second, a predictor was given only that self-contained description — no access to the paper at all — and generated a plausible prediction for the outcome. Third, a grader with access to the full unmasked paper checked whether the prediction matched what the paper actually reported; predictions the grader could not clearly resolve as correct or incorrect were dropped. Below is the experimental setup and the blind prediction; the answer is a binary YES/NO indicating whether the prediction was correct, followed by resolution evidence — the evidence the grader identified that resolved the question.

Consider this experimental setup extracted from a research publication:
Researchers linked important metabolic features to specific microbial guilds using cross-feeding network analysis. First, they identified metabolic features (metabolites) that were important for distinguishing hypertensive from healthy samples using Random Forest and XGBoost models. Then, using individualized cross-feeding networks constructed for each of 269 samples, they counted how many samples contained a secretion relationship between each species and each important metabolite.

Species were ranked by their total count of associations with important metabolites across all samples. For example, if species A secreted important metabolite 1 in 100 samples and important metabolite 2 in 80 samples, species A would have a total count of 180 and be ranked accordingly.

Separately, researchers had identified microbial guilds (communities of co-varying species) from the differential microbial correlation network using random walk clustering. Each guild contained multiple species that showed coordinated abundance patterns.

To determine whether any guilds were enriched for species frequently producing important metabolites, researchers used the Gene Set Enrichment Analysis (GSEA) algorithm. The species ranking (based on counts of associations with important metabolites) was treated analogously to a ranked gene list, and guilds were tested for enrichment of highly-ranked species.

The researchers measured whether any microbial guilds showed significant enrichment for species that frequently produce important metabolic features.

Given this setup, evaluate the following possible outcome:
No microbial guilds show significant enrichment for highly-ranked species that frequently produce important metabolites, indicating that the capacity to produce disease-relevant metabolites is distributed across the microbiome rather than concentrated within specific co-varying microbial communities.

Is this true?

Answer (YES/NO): NO